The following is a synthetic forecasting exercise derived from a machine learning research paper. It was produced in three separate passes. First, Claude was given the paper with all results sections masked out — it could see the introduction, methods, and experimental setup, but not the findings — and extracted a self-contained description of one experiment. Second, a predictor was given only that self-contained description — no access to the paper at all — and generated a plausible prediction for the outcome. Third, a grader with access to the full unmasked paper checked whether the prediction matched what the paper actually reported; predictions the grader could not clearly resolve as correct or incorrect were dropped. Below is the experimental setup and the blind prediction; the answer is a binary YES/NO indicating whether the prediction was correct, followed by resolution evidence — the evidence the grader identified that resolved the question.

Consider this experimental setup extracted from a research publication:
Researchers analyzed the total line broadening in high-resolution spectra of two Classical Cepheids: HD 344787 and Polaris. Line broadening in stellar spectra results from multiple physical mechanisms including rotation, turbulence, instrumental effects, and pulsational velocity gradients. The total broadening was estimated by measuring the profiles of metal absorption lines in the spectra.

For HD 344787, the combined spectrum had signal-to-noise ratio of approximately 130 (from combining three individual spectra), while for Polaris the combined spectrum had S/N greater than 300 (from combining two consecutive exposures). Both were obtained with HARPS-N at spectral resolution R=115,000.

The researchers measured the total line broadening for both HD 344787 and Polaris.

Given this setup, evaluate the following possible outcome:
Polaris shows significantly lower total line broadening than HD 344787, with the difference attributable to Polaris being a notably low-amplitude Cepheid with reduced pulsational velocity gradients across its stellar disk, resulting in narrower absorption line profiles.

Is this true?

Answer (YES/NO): NO